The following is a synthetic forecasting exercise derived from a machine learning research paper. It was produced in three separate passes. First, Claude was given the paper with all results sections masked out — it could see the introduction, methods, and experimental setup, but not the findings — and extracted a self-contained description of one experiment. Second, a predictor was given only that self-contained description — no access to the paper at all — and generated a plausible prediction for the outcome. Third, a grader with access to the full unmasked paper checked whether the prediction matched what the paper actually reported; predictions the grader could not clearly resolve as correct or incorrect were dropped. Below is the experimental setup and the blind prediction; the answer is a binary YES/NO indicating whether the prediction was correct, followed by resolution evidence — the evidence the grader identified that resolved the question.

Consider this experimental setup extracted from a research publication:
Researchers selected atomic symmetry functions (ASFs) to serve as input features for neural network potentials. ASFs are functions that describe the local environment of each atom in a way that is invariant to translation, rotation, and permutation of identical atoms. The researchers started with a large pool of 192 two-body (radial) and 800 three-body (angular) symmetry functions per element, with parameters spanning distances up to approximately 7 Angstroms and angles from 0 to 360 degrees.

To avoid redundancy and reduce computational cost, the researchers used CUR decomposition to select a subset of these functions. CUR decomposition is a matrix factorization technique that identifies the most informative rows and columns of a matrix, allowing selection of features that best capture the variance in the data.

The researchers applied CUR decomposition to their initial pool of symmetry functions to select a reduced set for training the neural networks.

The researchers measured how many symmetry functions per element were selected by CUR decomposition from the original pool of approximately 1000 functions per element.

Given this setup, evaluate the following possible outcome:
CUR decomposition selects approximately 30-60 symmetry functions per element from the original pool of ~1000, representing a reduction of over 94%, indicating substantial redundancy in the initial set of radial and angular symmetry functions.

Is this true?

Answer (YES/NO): NO